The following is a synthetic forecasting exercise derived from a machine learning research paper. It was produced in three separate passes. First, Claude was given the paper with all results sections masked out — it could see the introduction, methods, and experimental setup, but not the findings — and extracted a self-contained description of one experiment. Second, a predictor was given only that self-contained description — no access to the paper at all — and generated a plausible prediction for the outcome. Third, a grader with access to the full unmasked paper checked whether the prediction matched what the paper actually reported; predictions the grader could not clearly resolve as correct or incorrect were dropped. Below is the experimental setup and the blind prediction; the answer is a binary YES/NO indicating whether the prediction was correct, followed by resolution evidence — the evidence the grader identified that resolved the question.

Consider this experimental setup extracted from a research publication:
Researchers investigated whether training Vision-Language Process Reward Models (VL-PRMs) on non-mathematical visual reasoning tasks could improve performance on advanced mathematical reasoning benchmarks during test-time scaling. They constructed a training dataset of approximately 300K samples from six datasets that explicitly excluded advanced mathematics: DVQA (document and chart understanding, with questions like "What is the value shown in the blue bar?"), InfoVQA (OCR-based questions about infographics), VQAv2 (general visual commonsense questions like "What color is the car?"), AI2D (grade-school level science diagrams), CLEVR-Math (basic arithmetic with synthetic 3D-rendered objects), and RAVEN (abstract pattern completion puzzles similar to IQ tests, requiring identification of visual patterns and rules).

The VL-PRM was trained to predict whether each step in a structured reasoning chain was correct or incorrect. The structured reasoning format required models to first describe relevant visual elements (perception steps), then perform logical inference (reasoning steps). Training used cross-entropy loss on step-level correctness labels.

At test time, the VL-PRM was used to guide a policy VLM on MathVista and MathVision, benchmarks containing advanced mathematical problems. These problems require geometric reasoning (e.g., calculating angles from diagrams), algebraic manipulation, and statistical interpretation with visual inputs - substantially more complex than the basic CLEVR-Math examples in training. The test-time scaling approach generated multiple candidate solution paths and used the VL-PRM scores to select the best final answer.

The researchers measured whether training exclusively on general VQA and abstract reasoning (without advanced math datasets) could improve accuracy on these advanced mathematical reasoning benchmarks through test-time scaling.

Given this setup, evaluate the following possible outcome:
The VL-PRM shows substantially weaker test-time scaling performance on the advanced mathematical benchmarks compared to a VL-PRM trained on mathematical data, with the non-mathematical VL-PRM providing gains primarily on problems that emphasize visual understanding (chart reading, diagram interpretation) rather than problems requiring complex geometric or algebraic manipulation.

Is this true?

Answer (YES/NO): NO